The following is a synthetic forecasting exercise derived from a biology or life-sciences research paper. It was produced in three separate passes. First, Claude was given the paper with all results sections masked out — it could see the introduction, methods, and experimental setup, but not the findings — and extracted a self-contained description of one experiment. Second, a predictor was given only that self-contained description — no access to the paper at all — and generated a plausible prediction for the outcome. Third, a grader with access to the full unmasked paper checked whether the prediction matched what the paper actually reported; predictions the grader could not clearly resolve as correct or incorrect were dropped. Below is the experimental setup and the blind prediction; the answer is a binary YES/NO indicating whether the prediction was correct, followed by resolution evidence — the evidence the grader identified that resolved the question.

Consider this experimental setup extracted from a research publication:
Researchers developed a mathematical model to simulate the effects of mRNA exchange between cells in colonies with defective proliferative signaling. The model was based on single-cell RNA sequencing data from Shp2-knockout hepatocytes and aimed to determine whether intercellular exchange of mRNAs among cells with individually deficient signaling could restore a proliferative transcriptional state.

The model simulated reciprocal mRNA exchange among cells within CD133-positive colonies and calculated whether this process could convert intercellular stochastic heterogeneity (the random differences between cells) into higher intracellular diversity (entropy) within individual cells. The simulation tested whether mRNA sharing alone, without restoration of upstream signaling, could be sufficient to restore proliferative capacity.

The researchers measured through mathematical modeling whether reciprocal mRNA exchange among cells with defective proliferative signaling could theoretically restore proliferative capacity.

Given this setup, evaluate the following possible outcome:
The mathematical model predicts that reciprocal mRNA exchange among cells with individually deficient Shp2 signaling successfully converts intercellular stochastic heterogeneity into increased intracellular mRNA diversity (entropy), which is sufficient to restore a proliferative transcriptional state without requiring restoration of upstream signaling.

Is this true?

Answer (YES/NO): YES